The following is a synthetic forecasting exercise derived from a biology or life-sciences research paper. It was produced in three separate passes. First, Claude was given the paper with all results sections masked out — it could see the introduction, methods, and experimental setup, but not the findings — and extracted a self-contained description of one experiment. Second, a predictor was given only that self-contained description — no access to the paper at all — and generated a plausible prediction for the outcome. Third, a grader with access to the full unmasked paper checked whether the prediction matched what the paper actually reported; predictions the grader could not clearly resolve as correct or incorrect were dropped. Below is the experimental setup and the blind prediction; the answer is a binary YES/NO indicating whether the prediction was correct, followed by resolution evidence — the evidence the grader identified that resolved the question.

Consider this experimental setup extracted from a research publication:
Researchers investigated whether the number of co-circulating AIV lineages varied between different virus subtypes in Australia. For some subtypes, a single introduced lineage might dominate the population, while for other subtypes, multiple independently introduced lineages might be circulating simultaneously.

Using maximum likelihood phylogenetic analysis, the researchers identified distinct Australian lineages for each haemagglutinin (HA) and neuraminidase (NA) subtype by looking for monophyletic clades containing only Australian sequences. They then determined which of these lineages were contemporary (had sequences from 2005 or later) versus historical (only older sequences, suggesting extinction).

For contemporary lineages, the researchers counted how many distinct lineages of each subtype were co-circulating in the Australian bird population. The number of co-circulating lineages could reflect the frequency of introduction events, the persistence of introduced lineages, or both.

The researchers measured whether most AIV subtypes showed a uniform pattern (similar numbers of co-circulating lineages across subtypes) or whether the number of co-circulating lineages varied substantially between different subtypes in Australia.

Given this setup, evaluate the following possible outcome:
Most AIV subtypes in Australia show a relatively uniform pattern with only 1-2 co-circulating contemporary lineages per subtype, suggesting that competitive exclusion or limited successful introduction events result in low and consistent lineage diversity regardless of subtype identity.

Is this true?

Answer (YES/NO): NO